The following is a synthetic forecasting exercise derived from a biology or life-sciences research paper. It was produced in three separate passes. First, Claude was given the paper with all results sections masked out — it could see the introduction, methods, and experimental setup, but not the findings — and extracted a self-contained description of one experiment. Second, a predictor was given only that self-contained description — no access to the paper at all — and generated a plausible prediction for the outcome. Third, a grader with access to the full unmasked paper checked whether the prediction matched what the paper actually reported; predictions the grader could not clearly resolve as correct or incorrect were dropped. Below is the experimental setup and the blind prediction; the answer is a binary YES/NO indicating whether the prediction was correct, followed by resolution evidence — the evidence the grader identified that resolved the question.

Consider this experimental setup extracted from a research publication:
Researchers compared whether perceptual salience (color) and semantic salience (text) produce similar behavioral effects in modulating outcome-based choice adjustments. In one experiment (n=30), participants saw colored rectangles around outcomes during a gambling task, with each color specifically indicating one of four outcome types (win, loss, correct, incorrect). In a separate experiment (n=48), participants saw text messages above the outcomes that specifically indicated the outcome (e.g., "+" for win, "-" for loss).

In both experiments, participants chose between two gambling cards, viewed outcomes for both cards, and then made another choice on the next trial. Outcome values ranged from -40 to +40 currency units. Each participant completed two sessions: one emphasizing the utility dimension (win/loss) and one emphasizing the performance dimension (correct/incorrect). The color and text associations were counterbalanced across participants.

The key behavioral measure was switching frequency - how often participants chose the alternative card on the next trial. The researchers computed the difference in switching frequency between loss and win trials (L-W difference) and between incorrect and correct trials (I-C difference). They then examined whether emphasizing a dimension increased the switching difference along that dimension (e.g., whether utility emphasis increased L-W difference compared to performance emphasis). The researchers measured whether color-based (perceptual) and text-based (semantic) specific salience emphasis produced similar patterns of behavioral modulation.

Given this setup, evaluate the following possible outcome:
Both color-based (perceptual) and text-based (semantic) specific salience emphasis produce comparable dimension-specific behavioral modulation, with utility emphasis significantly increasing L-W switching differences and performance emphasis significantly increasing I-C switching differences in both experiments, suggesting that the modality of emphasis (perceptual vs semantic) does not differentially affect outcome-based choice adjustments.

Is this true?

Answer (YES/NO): YES